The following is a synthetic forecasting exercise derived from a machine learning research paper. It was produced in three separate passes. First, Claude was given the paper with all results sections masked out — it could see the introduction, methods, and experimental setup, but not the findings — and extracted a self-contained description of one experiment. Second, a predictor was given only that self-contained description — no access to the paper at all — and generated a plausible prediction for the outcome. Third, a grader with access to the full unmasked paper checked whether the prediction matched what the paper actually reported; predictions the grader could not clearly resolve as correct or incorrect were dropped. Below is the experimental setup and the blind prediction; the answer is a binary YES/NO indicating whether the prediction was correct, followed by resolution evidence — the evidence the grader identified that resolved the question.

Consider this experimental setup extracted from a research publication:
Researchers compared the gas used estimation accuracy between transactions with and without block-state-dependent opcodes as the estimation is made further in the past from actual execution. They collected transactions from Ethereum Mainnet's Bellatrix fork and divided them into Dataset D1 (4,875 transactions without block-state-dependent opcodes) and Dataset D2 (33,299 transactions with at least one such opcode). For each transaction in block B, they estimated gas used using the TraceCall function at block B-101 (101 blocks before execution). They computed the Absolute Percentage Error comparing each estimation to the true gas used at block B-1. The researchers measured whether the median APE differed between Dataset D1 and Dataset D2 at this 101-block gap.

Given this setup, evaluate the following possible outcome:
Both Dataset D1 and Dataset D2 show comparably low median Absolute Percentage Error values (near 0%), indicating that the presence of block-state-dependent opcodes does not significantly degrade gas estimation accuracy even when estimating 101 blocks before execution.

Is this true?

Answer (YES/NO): NO